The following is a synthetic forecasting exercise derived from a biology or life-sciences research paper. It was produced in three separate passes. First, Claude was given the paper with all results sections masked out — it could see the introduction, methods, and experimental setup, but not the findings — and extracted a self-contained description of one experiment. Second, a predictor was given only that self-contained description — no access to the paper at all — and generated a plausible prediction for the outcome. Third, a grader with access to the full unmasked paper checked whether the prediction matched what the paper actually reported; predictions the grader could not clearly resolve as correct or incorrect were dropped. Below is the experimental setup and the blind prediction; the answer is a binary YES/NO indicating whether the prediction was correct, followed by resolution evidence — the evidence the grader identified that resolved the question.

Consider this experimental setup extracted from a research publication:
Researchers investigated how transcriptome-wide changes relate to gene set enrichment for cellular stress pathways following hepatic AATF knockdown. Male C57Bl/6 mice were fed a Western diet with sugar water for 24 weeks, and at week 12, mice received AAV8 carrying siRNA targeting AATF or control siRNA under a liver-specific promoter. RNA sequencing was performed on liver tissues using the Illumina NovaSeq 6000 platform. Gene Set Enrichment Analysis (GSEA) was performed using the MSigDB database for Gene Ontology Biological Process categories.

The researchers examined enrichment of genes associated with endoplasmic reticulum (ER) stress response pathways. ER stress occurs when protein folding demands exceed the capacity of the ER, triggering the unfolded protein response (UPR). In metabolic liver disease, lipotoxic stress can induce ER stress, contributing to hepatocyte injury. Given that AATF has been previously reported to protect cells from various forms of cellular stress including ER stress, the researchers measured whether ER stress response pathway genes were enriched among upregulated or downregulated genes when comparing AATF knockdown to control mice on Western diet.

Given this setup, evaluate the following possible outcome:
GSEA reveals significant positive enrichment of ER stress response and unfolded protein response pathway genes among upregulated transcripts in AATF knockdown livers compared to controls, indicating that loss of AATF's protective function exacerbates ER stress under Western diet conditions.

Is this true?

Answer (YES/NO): NO